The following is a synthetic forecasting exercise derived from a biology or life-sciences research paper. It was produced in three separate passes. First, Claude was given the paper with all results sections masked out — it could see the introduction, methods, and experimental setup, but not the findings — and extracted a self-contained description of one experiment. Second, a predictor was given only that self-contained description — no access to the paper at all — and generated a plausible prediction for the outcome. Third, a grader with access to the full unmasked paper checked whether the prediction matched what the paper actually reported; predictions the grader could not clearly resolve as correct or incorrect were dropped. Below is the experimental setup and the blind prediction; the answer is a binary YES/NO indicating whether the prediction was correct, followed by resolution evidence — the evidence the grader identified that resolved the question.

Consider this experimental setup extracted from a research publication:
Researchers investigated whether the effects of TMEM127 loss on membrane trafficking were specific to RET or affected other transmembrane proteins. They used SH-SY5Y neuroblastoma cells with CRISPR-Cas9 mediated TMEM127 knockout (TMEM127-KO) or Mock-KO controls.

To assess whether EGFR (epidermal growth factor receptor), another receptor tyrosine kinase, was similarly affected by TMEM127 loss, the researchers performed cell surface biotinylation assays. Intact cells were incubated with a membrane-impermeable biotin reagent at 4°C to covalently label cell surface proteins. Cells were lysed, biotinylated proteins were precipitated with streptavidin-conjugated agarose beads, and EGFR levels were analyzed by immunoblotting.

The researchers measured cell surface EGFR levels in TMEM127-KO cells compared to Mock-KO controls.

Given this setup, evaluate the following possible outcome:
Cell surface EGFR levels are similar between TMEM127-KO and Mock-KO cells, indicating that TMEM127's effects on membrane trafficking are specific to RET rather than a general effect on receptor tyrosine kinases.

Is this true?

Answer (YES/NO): NO